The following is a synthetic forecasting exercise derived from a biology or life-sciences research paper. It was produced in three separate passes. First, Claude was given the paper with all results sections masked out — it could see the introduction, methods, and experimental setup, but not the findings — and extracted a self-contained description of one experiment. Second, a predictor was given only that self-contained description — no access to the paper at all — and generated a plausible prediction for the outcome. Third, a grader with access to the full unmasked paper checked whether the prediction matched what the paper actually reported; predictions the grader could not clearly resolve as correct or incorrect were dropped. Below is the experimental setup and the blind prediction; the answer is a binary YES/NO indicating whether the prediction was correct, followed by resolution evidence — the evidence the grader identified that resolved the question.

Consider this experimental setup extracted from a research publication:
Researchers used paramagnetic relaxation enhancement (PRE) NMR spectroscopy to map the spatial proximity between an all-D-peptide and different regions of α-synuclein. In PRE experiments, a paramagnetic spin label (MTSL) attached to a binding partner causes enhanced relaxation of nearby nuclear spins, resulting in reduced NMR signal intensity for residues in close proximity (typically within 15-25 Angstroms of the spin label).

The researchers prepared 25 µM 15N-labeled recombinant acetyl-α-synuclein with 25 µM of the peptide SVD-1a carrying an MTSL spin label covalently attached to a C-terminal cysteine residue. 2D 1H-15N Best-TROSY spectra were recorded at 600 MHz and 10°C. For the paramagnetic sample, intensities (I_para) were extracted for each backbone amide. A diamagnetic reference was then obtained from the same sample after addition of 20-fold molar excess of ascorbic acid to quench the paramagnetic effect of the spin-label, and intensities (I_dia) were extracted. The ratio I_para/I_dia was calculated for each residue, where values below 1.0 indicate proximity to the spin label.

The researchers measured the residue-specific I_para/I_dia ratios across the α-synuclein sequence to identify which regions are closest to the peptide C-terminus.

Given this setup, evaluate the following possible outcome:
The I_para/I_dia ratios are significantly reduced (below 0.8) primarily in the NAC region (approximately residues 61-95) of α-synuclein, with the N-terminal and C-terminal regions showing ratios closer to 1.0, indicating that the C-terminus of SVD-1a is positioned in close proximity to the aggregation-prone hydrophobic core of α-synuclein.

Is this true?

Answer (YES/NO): NO